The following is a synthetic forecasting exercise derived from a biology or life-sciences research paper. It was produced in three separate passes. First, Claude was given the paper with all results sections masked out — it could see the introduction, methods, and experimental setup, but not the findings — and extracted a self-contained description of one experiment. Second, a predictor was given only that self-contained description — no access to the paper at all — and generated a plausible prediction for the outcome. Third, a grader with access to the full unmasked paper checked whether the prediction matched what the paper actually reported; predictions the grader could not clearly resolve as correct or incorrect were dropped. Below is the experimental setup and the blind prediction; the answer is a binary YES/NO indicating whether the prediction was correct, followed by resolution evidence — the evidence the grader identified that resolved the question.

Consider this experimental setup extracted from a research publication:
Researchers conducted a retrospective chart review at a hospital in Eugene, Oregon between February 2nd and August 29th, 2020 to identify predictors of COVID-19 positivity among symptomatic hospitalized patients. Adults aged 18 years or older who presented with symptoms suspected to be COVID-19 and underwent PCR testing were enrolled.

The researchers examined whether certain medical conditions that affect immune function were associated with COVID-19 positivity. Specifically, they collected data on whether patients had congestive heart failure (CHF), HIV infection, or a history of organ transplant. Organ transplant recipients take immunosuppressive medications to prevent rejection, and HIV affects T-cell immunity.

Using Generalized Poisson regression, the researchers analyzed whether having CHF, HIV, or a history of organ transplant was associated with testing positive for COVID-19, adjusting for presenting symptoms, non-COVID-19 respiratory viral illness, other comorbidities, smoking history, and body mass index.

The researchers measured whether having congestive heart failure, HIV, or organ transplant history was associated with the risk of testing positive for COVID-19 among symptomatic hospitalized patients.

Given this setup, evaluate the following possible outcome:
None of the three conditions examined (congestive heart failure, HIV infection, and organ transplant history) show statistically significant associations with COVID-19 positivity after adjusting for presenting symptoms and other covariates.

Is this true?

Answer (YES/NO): NO